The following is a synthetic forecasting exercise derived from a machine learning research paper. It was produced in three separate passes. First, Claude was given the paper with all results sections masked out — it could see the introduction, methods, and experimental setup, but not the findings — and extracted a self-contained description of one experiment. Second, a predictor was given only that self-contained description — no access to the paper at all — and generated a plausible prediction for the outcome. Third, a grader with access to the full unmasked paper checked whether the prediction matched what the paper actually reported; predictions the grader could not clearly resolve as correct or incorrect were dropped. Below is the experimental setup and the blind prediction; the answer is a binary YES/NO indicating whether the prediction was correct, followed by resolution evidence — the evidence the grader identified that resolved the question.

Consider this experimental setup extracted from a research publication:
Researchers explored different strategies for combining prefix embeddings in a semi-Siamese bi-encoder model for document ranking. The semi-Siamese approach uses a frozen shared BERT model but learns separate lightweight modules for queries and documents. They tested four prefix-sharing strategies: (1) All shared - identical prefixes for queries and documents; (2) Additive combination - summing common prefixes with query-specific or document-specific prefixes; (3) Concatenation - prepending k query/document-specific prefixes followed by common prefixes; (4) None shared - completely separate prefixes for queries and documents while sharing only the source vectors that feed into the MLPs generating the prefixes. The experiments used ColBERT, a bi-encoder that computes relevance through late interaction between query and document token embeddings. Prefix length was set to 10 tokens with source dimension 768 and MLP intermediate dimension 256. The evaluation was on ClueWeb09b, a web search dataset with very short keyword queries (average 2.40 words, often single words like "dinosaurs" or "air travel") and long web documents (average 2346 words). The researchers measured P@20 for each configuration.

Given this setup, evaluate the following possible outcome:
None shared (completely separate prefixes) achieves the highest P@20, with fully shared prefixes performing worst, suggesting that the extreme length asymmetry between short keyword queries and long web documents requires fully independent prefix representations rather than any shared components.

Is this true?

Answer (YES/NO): NO